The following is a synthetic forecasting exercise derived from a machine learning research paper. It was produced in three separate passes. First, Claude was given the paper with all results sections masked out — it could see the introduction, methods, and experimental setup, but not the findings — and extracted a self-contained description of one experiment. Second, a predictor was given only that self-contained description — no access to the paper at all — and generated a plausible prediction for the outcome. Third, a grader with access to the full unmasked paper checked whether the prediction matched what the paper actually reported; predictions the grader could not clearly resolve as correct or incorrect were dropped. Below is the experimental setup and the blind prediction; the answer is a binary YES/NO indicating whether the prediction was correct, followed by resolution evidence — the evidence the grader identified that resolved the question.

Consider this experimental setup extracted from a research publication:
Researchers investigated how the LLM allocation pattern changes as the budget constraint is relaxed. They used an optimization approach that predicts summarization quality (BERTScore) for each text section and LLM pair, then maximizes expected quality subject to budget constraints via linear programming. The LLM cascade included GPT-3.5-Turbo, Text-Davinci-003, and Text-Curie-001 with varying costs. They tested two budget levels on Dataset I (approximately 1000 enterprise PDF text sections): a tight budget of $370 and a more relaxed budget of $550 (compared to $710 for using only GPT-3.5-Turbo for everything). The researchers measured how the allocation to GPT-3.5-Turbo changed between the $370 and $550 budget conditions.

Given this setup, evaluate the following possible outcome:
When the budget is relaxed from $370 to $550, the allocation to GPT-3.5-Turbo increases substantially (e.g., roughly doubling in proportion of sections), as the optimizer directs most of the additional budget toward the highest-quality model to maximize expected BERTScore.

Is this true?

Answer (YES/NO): YES